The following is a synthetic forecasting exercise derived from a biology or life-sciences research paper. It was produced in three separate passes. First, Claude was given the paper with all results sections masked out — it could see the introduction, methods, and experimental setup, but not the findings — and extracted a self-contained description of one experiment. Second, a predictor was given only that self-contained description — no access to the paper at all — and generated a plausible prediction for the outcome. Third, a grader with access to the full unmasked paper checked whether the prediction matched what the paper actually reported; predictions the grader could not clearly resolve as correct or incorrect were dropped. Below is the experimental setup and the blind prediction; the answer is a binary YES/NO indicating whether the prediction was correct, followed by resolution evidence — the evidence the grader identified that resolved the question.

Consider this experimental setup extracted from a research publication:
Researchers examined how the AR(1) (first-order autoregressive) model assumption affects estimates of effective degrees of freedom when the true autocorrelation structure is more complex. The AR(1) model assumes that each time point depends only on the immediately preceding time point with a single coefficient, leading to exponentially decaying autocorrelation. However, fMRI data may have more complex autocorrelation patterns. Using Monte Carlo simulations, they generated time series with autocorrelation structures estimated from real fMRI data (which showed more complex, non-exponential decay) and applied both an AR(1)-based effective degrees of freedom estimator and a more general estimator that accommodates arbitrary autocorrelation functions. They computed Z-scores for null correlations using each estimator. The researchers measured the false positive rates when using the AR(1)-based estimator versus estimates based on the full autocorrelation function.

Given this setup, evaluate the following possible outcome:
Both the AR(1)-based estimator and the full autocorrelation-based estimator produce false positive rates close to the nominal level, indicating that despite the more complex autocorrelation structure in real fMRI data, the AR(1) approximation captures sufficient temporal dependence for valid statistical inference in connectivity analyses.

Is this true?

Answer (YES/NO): NO